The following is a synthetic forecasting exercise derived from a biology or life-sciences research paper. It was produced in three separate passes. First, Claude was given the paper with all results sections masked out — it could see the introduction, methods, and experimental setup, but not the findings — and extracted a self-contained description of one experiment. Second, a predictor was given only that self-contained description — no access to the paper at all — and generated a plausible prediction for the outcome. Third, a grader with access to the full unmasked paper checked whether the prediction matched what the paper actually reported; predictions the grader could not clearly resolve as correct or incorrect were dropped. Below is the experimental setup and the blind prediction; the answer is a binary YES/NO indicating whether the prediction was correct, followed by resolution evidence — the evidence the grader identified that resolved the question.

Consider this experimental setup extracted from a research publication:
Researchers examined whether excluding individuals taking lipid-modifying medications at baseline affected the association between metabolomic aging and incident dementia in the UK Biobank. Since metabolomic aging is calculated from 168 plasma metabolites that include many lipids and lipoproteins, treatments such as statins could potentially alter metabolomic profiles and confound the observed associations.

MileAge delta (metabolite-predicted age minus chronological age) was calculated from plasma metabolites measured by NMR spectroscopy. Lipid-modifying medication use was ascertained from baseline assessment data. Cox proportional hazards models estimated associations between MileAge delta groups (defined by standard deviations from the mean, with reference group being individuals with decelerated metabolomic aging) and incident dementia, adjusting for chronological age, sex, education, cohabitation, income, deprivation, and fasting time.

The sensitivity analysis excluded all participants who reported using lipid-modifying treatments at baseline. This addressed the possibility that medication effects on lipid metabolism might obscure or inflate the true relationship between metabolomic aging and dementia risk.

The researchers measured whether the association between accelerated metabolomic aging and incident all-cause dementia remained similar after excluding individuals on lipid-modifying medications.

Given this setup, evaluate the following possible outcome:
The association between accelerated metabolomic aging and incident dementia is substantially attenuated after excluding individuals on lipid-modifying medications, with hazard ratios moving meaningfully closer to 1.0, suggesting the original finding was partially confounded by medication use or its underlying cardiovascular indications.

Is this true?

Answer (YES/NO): YES